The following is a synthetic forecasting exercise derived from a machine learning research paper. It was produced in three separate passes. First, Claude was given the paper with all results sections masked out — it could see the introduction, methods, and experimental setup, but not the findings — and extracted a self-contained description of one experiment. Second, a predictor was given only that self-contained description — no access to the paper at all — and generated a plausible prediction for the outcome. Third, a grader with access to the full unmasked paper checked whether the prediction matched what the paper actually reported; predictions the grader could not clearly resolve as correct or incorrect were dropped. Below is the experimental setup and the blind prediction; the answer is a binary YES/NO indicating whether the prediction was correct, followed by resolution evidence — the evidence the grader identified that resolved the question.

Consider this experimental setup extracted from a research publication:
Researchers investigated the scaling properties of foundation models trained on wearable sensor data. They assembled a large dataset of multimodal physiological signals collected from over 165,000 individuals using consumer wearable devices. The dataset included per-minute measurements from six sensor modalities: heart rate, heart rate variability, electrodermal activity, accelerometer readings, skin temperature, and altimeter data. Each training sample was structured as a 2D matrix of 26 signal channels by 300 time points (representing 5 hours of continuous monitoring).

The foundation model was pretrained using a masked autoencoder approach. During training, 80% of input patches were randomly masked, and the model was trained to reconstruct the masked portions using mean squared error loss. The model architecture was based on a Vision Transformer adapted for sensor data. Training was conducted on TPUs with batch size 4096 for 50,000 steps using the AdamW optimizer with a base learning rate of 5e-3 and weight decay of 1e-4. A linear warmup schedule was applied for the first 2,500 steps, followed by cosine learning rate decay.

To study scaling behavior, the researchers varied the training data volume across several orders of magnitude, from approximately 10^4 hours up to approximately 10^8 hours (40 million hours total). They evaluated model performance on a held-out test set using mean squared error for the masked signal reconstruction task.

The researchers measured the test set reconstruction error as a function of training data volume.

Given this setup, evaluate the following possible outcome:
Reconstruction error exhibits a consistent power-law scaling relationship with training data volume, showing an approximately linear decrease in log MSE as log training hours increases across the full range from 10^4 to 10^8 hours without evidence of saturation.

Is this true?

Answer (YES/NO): NO